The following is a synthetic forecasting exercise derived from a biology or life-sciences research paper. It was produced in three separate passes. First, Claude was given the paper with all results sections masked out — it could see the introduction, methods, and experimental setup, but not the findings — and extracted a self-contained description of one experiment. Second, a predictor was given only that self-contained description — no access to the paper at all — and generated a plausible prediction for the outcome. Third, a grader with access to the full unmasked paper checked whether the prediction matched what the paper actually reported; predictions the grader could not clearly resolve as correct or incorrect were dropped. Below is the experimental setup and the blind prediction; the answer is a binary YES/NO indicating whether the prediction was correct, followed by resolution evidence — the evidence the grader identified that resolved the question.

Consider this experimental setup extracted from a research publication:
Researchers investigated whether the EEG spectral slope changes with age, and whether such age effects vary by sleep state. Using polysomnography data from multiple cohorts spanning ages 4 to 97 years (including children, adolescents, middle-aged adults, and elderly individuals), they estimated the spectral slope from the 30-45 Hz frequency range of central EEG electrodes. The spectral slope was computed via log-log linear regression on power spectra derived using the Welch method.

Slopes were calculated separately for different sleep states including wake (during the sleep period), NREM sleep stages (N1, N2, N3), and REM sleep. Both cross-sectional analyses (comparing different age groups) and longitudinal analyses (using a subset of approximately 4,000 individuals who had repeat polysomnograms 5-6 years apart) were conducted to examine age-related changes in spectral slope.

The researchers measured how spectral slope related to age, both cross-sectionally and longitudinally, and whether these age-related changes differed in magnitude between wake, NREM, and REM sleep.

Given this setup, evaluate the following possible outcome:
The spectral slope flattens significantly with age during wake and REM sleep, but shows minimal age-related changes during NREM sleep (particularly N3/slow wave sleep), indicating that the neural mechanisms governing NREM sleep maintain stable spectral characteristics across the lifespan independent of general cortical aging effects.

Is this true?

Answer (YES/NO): NO